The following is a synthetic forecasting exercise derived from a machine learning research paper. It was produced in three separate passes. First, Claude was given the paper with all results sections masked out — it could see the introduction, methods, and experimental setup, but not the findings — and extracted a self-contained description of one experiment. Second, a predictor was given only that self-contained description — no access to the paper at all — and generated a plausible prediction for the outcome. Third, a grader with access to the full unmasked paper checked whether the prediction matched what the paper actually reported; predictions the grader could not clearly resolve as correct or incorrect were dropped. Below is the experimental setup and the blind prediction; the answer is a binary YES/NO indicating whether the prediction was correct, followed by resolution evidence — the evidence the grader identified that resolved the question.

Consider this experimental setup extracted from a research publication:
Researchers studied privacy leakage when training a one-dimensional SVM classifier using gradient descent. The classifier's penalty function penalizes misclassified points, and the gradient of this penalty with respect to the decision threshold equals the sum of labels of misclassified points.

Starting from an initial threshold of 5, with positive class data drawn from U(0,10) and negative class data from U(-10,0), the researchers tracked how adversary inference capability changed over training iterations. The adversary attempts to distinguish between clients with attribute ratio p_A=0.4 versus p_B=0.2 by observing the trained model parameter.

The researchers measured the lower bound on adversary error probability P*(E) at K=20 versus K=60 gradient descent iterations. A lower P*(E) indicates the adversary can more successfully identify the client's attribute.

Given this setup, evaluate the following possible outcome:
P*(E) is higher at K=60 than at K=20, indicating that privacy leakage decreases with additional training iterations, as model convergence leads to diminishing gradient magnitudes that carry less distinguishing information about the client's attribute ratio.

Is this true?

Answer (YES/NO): NO